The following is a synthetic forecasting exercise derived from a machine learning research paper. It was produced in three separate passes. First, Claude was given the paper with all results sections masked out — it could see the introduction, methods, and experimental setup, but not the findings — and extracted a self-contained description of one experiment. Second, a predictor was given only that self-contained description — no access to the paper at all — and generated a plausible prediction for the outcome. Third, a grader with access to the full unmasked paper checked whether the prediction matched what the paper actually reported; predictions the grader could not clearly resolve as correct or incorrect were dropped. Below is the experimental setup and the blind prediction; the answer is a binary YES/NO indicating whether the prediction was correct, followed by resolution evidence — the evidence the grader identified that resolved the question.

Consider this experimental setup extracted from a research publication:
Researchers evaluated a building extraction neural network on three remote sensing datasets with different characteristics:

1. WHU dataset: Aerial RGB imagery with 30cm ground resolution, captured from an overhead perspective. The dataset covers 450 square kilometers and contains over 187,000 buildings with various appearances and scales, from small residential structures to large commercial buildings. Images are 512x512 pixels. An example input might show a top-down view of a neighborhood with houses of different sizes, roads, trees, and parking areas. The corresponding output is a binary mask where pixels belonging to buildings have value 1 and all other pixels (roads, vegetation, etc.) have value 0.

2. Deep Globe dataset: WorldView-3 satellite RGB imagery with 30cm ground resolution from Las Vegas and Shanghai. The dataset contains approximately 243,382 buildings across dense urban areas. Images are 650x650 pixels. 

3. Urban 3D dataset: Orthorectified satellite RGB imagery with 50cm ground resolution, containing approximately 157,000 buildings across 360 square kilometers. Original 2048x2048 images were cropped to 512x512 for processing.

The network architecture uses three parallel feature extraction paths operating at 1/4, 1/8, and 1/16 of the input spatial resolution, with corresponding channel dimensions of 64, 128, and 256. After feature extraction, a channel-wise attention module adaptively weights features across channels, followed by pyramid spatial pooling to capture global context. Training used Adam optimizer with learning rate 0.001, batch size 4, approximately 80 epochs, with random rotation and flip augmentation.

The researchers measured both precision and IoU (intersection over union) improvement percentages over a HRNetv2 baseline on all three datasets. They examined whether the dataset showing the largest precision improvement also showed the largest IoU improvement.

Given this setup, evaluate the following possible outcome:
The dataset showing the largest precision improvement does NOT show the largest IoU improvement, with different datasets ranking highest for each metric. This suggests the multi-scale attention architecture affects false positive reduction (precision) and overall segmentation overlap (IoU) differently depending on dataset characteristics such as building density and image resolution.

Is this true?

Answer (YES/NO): NO